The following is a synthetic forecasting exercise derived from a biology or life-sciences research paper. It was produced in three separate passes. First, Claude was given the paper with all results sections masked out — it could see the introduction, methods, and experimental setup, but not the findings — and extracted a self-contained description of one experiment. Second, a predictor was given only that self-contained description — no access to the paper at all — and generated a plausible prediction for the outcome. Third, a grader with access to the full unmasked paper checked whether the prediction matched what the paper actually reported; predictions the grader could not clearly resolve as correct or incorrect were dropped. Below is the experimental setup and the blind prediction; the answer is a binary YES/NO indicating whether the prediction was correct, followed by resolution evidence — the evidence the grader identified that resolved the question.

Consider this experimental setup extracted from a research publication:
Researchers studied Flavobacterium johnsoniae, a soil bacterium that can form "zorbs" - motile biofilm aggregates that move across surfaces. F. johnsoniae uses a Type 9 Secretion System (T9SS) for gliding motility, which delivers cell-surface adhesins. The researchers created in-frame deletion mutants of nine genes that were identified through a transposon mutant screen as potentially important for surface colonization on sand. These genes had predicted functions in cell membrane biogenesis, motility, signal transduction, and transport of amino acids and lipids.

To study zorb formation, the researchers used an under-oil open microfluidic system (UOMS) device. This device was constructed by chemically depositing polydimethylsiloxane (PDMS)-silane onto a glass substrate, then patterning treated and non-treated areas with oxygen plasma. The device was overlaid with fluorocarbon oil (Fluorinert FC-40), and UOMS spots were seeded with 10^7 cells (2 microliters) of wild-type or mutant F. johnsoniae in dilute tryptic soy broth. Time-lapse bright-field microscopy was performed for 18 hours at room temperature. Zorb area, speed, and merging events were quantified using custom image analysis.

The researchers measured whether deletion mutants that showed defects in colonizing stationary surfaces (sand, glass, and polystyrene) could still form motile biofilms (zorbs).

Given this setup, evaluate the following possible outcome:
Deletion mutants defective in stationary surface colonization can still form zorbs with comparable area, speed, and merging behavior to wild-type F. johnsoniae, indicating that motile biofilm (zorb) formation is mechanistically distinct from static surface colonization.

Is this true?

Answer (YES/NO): NO